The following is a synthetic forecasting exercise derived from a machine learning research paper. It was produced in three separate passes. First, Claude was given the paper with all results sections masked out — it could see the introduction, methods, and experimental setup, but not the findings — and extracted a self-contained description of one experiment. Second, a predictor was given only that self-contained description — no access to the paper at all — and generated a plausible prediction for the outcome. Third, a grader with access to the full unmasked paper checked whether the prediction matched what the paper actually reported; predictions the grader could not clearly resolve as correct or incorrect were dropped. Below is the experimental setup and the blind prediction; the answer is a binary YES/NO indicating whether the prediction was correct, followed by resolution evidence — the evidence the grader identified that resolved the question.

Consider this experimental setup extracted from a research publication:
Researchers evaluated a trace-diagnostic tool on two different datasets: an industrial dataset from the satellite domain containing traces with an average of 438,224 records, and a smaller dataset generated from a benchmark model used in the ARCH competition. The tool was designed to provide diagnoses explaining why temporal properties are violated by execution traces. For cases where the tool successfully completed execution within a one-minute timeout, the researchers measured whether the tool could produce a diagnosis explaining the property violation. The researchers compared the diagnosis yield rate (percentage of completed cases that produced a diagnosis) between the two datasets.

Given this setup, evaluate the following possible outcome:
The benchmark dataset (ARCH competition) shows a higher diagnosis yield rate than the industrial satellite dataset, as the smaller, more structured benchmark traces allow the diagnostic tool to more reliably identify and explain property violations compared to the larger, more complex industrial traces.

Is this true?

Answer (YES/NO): NO